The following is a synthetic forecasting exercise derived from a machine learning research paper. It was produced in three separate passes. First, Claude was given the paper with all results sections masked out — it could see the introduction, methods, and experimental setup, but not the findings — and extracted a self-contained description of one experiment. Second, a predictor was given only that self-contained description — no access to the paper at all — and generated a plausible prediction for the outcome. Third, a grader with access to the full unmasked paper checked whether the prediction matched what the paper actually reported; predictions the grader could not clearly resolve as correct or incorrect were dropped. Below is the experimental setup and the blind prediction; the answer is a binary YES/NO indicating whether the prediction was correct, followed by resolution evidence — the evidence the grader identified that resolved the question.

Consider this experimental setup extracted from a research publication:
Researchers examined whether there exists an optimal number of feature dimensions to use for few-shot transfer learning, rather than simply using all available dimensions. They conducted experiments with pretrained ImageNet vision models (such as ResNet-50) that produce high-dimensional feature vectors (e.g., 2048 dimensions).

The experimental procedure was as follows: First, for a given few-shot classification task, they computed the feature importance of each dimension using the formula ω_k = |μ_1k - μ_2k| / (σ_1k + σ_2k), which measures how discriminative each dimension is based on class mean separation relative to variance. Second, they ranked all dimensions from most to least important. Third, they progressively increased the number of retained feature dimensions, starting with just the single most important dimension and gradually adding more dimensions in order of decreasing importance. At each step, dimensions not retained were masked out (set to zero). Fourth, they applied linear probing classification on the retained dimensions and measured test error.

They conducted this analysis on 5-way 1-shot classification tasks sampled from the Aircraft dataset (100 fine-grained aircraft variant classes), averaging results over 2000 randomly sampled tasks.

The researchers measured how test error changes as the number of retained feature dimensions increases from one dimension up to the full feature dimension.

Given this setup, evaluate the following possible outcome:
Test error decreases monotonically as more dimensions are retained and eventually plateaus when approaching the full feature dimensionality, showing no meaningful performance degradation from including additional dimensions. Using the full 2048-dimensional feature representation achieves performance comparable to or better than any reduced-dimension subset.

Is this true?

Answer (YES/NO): NO